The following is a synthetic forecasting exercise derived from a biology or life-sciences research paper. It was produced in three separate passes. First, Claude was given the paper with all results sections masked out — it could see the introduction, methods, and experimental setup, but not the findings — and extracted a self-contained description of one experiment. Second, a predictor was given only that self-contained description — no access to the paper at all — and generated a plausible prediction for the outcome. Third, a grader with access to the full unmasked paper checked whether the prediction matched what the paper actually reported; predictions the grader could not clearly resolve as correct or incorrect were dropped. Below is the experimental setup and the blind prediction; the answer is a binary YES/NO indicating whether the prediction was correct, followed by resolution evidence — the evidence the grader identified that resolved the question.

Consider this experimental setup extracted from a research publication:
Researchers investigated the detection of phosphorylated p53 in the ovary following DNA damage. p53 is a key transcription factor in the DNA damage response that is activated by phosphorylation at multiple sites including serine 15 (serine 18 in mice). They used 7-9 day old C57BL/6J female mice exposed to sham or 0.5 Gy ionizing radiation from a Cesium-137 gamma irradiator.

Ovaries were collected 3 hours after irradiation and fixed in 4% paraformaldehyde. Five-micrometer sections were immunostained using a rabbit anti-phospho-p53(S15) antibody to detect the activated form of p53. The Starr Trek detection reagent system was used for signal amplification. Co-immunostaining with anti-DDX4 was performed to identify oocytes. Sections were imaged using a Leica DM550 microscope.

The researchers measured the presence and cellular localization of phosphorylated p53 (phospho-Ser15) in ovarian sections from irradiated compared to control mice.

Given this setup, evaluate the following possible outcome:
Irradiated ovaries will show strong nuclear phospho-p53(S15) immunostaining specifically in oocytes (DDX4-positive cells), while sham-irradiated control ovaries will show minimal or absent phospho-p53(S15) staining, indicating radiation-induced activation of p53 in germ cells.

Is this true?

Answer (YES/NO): NO